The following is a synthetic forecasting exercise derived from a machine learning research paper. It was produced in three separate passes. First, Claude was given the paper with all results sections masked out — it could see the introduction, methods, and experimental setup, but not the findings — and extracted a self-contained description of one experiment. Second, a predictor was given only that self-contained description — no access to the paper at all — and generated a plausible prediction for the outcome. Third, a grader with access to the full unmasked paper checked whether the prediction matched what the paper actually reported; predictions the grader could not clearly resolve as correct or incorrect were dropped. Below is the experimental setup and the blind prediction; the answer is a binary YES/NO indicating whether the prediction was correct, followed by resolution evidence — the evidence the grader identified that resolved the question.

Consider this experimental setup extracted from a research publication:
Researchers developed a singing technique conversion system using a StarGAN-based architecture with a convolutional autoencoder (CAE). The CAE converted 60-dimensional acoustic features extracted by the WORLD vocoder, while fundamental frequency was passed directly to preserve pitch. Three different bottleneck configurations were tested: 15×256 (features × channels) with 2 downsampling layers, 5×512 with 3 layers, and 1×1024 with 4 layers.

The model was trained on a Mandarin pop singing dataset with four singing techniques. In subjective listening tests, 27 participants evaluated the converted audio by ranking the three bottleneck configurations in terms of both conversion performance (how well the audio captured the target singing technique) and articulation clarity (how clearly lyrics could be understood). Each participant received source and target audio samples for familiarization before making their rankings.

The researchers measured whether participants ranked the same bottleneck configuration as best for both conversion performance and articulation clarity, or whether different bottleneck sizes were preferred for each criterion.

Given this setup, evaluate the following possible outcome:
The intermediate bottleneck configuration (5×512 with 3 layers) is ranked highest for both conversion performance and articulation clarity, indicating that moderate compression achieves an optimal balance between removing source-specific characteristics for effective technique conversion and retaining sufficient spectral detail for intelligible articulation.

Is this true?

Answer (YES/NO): NO